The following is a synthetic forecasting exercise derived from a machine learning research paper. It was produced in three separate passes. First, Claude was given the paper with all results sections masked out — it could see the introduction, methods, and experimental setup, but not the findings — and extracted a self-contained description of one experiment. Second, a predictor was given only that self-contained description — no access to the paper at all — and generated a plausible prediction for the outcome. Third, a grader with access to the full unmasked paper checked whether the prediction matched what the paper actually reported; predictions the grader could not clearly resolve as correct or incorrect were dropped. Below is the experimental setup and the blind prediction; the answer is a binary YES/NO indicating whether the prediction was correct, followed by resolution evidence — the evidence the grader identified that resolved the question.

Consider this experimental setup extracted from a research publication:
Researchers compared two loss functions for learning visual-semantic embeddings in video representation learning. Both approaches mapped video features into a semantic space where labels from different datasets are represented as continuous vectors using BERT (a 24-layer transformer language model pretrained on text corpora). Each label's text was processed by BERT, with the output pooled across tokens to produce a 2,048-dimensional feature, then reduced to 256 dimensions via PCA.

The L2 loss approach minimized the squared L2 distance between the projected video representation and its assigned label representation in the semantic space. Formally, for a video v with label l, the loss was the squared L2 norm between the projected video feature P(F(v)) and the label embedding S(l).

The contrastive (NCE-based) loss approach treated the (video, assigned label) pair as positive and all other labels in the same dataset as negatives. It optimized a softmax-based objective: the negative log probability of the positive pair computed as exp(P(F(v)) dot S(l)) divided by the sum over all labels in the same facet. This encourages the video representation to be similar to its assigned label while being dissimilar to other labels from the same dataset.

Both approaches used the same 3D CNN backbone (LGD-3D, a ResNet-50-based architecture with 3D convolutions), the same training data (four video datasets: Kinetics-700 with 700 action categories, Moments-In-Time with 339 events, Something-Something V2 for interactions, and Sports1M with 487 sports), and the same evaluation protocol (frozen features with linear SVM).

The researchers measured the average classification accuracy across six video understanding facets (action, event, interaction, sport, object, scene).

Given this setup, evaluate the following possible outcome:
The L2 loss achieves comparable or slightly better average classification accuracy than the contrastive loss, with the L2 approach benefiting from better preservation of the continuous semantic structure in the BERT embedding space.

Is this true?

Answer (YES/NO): NO